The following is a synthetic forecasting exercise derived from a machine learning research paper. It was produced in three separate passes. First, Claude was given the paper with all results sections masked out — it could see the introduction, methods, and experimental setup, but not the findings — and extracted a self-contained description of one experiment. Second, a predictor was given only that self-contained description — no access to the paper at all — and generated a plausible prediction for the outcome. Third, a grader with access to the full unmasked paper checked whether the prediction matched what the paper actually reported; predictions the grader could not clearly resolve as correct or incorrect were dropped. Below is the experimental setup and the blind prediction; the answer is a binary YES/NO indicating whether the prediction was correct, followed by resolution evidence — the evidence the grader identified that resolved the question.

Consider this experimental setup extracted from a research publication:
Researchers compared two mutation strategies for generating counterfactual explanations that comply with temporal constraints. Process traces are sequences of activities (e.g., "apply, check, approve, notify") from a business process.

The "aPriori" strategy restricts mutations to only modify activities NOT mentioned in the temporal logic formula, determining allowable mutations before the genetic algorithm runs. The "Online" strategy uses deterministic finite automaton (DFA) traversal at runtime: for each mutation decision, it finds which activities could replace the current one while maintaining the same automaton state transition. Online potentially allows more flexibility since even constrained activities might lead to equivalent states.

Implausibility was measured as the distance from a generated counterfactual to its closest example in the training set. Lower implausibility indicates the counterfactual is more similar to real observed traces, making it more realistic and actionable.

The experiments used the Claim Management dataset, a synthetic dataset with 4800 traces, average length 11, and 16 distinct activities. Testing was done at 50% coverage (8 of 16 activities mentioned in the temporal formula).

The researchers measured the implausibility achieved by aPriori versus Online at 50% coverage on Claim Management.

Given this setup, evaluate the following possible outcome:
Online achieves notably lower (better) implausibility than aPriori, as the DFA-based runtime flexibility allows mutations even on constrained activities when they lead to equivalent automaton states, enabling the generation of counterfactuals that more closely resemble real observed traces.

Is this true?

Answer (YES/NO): NO